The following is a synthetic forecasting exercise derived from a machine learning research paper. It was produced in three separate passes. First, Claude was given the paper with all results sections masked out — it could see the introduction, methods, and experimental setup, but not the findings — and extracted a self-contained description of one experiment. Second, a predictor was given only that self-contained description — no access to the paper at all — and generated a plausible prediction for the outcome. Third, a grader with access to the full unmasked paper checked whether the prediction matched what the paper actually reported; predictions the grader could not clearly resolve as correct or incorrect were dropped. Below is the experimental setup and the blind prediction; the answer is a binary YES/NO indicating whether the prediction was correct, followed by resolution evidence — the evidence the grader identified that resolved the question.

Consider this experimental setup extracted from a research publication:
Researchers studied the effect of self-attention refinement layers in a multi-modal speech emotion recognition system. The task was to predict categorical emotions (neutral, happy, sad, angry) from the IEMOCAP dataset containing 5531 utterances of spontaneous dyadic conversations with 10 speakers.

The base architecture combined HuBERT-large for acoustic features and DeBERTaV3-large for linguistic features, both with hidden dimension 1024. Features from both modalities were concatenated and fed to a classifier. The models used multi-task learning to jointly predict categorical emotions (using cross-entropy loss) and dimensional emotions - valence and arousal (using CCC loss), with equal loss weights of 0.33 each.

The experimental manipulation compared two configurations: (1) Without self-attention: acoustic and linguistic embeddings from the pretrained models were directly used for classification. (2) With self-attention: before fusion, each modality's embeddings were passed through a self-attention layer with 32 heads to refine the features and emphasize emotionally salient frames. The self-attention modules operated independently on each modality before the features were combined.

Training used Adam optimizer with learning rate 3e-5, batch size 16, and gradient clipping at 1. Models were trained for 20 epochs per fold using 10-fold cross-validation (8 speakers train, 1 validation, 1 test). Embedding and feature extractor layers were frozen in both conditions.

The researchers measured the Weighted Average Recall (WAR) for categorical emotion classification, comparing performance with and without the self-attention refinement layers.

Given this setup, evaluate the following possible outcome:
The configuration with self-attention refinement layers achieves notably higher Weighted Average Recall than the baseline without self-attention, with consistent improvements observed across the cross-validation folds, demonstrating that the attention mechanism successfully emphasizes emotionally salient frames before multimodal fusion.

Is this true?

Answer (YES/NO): YES